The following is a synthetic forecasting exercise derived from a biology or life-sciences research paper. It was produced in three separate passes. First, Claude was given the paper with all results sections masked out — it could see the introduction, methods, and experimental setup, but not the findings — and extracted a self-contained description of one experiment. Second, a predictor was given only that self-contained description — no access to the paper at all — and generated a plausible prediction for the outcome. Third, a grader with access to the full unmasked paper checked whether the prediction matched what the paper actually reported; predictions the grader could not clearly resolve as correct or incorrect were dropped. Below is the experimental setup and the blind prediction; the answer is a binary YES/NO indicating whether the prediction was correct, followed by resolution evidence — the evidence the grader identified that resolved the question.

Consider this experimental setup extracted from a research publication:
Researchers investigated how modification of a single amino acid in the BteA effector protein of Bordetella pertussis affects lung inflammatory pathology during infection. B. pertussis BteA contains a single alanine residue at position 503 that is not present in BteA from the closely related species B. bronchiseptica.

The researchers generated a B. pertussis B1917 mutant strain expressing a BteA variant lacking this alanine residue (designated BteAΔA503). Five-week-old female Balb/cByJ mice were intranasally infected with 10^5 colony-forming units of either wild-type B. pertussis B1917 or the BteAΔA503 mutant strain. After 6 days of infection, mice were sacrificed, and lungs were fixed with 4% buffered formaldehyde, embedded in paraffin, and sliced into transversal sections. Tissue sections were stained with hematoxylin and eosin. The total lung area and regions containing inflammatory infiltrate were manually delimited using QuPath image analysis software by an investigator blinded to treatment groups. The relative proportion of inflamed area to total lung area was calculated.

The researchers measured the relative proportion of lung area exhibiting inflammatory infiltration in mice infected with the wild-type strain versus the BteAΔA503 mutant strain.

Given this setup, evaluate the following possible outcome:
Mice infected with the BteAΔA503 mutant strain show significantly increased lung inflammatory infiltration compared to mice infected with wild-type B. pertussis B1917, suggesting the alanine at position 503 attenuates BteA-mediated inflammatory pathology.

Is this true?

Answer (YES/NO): NO